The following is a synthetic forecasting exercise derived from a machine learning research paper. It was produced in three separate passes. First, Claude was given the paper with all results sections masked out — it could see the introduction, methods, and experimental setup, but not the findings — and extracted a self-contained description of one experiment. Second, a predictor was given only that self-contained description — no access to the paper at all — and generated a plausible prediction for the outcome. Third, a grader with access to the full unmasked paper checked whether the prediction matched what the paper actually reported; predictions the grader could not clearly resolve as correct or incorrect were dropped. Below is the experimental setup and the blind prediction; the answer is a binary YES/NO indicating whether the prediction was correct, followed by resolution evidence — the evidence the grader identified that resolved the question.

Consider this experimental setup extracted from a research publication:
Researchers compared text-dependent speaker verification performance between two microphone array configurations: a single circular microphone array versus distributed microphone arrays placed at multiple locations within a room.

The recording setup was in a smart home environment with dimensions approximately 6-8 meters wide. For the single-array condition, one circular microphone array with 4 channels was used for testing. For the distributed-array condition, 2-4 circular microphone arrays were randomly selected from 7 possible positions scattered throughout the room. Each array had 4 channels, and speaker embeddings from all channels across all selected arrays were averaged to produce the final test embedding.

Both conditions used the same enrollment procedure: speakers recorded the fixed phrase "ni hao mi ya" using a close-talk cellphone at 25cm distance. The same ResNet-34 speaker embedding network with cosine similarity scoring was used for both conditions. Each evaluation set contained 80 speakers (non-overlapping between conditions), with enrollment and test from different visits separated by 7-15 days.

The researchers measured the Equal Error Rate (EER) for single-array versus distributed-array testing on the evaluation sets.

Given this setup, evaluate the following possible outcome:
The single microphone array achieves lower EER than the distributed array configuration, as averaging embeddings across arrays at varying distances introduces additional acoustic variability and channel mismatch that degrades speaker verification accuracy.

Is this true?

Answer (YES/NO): YES